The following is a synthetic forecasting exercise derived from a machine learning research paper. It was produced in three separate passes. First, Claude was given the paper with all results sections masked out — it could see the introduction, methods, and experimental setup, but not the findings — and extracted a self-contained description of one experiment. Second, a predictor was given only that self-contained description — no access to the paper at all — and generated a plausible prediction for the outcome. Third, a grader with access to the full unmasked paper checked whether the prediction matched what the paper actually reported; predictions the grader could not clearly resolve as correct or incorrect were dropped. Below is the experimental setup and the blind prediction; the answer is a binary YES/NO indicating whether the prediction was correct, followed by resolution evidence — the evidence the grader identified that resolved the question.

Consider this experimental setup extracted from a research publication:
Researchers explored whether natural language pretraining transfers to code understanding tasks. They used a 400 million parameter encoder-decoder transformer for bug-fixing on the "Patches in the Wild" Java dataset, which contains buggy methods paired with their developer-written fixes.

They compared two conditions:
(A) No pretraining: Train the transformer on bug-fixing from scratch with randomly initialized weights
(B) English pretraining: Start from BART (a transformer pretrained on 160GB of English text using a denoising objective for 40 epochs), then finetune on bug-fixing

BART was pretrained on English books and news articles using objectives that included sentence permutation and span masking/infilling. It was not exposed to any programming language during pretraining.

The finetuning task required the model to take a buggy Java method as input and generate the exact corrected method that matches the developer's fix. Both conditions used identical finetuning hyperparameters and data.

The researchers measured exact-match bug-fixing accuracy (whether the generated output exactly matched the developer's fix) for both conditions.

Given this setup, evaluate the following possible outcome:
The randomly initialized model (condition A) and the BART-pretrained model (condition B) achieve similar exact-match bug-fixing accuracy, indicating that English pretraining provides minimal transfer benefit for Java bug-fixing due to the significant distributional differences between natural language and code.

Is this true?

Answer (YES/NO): NO